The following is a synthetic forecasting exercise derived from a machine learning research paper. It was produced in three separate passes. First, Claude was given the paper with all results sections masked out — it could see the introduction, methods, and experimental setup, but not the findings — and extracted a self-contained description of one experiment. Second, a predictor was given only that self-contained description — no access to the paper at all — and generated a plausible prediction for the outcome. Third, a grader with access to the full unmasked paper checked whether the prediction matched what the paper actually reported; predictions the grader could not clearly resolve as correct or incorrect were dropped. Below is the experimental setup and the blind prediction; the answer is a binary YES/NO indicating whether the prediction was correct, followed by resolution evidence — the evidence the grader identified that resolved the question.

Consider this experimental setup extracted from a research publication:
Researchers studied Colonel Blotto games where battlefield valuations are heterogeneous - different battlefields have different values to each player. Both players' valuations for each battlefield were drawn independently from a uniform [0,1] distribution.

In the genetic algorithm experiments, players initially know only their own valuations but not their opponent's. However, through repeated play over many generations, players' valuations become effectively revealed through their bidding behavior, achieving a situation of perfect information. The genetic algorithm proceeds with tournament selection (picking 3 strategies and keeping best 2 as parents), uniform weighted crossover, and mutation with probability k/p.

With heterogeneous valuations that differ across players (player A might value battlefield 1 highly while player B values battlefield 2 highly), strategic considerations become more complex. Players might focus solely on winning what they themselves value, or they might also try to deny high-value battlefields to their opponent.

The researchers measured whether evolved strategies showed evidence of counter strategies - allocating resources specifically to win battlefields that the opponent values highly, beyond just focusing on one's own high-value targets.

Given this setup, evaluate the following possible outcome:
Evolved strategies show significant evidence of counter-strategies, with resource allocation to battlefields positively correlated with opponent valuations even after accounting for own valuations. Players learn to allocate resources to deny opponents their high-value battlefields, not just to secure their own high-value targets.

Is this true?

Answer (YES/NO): NO